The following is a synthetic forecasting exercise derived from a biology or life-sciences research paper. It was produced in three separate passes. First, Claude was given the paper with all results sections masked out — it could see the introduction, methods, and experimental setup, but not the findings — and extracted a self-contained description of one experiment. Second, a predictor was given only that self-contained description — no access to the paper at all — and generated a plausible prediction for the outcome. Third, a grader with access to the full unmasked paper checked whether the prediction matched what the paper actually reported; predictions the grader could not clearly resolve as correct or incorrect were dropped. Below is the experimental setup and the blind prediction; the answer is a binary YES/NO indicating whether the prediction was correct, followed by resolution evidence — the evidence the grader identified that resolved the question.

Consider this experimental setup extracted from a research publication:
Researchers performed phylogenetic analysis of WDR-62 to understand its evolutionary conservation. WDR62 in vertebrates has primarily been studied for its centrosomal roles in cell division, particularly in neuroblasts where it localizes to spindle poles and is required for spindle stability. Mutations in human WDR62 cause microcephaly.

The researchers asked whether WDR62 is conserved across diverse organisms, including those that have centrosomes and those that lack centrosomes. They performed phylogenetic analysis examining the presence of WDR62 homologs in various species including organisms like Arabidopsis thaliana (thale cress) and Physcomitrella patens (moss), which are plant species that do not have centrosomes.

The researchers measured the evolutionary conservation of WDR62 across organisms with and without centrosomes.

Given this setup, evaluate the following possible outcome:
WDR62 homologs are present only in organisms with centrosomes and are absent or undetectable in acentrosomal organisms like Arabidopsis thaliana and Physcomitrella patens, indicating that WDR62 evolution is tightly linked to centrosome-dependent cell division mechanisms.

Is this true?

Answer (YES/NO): NO